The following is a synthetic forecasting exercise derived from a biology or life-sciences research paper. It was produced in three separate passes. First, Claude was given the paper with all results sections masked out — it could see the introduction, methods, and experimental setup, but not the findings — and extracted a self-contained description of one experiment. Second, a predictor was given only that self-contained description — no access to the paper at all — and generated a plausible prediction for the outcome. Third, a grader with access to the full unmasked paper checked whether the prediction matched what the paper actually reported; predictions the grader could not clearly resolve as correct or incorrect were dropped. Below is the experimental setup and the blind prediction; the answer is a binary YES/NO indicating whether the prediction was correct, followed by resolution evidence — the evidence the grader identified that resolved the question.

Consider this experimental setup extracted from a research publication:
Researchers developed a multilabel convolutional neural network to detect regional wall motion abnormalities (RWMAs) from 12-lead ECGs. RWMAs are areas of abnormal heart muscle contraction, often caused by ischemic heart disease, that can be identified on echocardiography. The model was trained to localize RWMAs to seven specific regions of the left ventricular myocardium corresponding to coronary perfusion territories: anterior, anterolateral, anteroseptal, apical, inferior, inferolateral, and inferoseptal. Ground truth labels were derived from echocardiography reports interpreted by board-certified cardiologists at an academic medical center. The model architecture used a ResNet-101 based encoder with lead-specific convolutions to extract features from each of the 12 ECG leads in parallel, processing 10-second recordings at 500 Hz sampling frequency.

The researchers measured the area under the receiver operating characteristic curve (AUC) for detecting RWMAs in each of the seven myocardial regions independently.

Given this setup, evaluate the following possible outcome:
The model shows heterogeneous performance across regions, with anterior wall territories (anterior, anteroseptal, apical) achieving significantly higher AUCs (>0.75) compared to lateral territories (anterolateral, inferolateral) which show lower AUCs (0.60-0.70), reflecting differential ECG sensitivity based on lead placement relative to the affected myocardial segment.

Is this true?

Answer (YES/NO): NO